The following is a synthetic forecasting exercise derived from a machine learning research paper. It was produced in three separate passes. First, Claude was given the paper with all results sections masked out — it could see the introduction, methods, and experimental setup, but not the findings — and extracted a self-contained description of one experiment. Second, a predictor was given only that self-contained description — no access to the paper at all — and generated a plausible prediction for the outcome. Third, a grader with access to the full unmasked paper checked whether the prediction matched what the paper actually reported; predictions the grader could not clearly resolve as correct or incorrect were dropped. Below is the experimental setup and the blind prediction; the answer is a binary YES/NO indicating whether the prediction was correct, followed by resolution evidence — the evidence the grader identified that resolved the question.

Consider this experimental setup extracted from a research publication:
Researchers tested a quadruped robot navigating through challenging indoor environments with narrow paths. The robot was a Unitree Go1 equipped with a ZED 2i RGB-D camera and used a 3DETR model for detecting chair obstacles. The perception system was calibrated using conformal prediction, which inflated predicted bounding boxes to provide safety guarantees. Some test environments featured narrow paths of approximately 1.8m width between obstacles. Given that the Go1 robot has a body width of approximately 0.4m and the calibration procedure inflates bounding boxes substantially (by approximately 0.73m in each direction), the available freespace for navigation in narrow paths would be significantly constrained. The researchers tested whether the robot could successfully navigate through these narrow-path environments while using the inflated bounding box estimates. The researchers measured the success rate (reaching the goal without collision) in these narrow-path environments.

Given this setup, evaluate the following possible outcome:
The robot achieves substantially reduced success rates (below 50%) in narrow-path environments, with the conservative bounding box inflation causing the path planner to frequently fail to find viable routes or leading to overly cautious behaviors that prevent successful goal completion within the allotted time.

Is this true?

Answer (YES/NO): NO